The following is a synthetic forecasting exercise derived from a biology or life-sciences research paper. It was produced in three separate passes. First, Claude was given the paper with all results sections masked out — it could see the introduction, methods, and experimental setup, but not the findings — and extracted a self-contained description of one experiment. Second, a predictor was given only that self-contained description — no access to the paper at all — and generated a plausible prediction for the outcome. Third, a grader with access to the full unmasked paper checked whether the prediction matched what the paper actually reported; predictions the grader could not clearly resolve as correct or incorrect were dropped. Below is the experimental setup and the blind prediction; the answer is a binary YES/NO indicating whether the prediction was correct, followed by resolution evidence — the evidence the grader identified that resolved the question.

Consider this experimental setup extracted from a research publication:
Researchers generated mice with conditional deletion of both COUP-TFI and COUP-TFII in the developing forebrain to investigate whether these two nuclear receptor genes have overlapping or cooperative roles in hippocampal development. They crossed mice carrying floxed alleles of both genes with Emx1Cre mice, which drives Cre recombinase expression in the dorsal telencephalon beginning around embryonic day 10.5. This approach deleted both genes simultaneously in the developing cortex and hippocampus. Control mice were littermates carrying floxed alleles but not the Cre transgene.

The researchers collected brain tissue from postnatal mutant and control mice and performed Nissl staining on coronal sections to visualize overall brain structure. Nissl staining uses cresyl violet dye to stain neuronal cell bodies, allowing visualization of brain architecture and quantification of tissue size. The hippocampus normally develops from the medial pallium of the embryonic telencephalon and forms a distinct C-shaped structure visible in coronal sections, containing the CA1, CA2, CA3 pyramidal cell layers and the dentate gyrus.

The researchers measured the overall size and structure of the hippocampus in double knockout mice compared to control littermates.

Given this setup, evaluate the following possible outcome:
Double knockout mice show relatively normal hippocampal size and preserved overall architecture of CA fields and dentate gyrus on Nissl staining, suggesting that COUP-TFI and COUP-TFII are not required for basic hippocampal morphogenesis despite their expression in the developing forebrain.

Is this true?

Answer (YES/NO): NO